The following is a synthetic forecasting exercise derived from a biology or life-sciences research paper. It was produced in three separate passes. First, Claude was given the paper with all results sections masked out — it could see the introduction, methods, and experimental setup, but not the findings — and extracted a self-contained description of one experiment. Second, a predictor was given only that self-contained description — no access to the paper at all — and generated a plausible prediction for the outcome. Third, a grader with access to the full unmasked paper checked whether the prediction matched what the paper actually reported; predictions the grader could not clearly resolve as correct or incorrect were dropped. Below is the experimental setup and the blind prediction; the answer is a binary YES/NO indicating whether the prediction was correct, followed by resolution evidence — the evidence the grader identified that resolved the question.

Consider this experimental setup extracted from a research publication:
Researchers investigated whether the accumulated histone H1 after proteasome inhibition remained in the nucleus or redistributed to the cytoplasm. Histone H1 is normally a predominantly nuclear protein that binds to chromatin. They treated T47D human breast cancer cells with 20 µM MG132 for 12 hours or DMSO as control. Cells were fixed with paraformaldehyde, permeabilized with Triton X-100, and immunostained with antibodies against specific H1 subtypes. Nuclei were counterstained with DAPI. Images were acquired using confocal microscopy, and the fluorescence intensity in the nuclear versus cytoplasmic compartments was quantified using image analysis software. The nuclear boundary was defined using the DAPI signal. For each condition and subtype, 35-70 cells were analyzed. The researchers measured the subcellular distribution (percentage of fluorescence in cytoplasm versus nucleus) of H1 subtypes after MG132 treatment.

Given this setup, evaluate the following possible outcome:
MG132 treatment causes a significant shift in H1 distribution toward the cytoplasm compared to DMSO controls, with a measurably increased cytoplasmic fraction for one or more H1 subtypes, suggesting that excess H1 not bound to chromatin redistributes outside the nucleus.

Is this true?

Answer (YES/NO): YES